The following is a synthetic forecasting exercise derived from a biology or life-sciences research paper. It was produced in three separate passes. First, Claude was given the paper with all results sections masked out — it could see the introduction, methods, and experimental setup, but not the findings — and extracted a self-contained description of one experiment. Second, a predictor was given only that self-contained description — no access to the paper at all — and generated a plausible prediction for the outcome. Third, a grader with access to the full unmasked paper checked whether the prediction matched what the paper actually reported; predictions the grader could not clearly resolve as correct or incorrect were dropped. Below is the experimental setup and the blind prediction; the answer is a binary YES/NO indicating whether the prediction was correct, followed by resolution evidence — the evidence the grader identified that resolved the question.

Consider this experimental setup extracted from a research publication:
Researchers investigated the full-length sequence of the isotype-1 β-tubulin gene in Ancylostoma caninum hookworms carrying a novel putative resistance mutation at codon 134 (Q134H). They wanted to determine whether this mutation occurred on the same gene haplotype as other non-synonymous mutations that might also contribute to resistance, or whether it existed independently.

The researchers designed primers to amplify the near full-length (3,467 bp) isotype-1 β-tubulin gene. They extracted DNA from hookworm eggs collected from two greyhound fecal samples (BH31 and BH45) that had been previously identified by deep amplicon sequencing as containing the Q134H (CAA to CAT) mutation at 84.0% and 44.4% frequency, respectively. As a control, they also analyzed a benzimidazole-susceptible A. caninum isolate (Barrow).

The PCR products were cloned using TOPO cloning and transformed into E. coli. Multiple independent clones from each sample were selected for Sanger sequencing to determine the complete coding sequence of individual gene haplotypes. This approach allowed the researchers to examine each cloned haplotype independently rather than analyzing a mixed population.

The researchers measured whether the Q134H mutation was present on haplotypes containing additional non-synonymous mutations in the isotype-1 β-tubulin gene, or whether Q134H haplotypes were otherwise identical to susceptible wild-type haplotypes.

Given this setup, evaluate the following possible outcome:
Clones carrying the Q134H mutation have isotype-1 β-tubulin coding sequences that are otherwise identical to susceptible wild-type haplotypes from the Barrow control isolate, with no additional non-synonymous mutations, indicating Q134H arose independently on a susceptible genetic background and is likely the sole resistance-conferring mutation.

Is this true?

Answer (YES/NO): YES